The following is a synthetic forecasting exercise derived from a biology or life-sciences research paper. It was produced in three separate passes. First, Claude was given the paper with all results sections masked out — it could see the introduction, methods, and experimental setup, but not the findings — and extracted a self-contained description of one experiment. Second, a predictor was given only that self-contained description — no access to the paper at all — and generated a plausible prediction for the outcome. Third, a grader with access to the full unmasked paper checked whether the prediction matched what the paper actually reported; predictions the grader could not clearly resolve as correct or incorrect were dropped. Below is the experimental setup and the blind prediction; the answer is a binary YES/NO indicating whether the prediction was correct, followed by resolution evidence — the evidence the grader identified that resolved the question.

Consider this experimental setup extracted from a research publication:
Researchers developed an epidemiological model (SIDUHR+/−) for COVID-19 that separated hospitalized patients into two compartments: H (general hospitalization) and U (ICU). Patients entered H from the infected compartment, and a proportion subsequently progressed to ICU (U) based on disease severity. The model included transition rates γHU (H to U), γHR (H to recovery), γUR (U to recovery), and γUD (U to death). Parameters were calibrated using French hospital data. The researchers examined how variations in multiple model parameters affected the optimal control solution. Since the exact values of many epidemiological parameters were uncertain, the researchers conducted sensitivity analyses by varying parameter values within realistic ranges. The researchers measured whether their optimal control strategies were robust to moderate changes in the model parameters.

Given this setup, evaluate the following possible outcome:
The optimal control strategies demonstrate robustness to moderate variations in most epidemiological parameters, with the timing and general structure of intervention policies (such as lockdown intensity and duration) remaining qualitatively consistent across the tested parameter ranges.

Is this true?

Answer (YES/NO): YES